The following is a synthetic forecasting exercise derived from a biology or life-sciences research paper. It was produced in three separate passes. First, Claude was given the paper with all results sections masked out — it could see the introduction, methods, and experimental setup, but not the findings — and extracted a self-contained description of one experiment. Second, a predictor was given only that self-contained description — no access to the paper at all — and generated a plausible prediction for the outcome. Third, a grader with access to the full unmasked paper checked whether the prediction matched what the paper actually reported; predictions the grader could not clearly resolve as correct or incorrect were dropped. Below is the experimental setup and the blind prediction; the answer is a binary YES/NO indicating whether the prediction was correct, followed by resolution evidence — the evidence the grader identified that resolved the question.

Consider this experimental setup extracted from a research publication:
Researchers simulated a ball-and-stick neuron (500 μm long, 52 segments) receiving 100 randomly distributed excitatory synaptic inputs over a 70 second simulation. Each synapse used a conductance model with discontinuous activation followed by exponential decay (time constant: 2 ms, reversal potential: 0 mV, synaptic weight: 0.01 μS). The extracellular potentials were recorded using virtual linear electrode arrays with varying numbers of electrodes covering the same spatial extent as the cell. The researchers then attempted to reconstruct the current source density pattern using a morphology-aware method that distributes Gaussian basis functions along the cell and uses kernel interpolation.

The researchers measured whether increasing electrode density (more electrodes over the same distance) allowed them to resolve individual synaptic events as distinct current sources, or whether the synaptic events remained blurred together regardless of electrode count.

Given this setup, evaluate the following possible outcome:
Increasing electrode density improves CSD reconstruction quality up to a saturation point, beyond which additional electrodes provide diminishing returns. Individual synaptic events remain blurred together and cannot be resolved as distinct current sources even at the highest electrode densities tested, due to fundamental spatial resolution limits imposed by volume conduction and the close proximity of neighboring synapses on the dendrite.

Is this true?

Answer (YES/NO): NO